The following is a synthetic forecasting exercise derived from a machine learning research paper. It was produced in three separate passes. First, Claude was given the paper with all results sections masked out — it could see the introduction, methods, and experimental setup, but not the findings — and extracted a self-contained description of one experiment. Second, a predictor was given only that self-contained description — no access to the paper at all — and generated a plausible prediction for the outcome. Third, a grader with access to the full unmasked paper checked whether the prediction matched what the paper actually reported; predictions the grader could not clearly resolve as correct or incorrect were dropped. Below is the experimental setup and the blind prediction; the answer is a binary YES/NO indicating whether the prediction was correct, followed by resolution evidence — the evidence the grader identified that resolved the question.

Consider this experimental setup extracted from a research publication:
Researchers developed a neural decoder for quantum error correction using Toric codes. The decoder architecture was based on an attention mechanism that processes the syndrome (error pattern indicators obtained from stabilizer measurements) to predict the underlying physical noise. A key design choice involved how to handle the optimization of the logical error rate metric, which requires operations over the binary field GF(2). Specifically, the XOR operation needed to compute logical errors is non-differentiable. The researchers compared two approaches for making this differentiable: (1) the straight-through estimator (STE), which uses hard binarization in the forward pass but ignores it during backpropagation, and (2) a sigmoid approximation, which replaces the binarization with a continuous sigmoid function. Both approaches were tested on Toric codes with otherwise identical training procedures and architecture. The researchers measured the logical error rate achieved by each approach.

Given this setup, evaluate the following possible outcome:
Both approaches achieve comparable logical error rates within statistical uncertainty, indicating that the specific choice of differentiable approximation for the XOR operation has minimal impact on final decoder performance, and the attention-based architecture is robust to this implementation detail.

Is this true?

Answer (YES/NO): NO